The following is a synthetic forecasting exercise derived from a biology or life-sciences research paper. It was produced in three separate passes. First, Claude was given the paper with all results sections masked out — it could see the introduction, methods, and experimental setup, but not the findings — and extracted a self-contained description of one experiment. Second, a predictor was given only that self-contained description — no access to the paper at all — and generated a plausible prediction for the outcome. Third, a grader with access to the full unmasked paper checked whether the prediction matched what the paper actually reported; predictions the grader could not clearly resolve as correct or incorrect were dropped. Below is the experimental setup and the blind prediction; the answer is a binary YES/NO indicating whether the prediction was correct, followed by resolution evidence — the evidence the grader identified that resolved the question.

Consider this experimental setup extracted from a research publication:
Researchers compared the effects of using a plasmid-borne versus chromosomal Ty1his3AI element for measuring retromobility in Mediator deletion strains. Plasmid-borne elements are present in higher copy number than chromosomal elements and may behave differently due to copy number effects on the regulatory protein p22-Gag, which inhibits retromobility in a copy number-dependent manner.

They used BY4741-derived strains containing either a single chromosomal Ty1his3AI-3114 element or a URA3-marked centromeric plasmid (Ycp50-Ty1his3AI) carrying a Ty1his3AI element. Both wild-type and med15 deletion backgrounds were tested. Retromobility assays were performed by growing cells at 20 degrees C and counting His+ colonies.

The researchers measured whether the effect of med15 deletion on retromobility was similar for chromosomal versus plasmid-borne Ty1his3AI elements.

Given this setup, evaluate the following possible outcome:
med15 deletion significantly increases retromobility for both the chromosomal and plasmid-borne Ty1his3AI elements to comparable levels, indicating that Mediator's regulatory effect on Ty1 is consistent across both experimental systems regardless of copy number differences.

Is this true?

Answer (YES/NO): NO